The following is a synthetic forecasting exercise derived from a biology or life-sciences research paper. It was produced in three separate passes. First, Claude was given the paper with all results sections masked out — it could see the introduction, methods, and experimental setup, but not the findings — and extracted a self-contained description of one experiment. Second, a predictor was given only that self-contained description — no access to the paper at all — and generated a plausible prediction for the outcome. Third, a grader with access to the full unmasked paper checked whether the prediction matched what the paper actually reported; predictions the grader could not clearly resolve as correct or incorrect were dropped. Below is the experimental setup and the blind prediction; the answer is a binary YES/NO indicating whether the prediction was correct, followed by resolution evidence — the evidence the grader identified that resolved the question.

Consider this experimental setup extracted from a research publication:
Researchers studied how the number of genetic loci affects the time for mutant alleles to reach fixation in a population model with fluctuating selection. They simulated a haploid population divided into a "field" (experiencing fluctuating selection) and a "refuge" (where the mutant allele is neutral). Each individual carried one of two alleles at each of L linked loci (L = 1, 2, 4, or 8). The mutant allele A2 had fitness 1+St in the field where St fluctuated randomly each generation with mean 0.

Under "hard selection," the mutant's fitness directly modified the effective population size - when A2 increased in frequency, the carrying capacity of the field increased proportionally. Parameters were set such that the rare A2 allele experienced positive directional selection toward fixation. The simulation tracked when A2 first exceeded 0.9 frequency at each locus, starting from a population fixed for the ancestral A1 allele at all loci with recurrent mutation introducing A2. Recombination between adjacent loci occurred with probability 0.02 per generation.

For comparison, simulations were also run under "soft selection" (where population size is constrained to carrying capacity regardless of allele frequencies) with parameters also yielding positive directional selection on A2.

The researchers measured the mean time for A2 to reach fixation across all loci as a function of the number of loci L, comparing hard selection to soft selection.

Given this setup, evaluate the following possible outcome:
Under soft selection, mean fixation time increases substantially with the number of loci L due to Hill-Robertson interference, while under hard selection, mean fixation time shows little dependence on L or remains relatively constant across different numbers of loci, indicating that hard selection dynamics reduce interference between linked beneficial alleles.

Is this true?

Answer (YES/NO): NO